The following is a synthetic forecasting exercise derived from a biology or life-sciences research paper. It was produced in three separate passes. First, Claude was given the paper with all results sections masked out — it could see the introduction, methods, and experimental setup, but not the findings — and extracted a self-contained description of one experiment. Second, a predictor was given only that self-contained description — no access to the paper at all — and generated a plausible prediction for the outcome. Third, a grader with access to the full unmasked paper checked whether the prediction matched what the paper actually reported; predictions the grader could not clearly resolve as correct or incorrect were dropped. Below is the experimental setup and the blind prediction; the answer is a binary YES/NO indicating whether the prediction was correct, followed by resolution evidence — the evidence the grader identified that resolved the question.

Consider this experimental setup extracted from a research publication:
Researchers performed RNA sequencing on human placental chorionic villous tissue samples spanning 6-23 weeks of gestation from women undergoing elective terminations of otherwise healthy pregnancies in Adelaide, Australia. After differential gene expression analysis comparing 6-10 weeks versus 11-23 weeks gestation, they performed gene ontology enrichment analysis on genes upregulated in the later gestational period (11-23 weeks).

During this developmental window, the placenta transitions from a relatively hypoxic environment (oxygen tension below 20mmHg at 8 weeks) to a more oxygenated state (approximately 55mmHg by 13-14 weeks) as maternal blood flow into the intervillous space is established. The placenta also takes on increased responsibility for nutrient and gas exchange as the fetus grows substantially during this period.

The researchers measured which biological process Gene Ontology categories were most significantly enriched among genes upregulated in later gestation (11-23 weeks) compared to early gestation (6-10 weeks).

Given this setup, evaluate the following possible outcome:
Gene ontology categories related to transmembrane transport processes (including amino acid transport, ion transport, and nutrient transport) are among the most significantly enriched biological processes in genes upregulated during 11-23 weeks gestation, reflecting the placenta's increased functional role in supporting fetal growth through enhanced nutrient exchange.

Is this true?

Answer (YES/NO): NO